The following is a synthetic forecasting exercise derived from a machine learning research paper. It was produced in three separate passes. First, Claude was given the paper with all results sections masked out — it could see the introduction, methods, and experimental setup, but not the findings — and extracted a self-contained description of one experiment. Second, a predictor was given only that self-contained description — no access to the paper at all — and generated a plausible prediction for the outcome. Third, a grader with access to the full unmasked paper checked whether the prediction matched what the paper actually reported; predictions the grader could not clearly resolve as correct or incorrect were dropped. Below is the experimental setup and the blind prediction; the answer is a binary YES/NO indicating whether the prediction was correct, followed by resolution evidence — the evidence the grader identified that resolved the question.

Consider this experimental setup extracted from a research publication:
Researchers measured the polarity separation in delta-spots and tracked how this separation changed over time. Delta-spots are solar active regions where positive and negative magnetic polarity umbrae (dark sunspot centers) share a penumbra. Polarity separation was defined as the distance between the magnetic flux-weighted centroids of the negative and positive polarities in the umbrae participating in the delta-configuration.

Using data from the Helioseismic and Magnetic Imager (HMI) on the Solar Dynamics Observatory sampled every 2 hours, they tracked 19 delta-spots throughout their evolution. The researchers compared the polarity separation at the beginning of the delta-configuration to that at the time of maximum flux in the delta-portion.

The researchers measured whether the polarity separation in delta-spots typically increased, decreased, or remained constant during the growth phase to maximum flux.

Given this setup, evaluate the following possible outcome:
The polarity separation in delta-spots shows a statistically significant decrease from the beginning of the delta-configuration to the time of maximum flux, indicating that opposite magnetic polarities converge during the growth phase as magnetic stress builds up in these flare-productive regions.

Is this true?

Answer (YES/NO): NO